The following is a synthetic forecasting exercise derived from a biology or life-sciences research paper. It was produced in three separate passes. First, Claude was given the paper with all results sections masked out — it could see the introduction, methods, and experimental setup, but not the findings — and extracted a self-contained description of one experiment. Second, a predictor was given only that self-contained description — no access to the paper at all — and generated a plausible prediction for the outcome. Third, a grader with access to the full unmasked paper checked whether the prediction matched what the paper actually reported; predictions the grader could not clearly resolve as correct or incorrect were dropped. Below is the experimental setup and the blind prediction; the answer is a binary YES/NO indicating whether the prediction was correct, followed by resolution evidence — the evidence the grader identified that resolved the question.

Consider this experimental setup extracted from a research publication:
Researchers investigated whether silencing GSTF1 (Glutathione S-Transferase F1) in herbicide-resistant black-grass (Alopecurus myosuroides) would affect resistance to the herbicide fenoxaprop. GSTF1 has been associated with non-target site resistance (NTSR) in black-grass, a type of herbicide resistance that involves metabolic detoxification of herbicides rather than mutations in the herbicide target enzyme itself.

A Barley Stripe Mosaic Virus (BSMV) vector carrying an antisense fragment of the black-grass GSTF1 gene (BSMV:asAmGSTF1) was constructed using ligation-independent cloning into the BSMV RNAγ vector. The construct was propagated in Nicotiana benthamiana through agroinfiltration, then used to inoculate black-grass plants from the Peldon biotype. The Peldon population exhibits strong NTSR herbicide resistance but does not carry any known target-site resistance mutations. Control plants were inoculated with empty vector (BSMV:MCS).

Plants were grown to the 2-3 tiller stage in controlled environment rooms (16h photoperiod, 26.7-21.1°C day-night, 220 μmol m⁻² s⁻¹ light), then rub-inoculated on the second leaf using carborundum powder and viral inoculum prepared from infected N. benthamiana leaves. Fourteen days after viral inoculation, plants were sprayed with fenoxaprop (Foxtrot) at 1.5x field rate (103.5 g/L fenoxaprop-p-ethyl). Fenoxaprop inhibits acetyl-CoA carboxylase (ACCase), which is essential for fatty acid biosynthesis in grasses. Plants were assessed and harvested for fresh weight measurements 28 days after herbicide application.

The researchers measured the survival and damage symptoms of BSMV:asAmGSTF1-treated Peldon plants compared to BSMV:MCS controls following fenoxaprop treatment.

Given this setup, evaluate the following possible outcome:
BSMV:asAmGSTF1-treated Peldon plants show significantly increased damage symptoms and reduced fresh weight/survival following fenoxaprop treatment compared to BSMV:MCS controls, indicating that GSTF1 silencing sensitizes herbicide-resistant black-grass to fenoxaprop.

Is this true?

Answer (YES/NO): YES